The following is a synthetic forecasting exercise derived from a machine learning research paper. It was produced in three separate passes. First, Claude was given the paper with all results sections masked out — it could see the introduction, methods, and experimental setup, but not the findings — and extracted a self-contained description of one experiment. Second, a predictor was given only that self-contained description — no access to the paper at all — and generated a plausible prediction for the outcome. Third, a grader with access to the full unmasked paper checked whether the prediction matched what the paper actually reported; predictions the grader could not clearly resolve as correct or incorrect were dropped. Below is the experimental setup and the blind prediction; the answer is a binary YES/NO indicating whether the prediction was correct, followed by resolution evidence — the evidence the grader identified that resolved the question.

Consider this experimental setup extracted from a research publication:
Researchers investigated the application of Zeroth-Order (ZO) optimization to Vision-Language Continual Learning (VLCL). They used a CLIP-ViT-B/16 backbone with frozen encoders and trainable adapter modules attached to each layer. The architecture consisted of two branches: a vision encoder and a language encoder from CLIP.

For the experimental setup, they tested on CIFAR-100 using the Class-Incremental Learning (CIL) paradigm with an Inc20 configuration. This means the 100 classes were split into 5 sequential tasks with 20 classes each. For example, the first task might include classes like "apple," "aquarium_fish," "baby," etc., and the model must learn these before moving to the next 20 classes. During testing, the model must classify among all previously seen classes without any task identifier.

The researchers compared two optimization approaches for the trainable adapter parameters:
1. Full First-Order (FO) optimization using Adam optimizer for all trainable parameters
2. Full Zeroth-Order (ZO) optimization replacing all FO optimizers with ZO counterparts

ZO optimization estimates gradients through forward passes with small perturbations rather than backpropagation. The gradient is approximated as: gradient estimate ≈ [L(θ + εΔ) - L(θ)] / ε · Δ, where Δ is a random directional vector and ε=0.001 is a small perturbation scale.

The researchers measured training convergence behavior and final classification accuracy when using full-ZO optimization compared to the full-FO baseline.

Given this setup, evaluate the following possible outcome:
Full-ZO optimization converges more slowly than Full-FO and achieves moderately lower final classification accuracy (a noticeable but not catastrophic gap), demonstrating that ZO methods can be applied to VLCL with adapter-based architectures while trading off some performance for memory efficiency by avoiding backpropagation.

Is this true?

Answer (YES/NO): NO